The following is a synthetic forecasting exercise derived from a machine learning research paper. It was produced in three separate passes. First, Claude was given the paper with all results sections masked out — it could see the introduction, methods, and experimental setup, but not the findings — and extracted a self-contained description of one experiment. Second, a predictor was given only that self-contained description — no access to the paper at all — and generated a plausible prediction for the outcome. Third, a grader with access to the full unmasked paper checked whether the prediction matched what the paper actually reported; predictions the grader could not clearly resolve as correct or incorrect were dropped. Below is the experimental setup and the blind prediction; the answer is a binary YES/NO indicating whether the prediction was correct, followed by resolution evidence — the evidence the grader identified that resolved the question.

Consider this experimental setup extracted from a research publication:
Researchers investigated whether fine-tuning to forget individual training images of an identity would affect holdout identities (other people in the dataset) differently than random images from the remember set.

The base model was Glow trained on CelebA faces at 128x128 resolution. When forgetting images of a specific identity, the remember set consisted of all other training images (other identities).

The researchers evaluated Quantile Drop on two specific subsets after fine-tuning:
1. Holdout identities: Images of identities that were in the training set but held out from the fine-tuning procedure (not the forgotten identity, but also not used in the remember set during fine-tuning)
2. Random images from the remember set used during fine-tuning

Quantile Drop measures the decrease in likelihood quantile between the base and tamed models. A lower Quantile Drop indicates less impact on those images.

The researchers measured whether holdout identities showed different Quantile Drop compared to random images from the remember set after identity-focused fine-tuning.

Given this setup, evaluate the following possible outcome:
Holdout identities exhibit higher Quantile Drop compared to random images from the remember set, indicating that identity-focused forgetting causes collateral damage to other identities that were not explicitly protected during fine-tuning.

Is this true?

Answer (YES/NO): NO